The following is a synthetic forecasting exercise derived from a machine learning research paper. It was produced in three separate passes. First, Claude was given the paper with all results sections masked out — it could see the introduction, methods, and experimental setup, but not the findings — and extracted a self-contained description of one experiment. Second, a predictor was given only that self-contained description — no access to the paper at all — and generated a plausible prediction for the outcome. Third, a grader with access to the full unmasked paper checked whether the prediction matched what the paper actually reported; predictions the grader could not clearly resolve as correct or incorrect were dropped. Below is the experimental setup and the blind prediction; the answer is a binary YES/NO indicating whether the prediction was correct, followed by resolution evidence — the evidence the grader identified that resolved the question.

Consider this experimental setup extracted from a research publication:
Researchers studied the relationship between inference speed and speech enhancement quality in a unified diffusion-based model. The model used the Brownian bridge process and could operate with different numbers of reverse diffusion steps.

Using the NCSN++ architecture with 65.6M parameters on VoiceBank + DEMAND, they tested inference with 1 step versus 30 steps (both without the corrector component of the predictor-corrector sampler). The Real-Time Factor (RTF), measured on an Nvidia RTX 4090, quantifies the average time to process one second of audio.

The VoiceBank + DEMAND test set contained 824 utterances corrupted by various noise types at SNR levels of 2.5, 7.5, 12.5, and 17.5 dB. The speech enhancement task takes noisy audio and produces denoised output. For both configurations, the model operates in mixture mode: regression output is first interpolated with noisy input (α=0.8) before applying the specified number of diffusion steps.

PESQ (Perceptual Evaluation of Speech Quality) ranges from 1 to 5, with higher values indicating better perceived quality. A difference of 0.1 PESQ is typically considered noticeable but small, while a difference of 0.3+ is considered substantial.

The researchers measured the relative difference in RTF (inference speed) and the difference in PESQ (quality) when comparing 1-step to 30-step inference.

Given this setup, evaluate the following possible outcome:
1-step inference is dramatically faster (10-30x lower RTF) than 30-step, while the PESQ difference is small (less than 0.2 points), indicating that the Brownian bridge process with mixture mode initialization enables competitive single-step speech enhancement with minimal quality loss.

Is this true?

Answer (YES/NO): YES